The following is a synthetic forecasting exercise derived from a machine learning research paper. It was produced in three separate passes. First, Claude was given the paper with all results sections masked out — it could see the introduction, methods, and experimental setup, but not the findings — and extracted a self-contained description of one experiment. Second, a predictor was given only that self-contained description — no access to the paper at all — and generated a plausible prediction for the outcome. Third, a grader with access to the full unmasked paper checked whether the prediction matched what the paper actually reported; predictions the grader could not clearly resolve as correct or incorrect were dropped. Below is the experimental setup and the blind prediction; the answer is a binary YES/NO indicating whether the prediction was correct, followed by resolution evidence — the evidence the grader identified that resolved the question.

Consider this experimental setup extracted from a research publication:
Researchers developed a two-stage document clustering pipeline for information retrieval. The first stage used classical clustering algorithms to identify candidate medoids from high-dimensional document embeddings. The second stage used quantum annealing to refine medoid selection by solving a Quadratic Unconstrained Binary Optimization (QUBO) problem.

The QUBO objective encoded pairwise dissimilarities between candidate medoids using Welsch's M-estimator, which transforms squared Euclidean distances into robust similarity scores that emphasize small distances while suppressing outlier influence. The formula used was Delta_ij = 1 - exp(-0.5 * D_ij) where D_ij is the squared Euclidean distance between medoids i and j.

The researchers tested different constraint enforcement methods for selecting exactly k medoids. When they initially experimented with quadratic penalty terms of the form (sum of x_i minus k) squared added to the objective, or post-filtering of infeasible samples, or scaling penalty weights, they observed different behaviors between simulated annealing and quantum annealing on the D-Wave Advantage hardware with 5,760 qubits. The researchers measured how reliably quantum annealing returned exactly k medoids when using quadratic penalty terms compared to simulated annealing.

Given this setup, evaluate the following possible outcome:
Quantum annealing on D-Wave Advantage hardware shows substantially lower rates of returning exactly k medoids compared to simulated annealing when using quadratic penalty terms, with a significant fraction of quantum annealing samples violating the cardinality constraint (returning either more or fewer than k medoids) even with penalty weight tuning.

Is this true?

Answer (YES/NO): YES